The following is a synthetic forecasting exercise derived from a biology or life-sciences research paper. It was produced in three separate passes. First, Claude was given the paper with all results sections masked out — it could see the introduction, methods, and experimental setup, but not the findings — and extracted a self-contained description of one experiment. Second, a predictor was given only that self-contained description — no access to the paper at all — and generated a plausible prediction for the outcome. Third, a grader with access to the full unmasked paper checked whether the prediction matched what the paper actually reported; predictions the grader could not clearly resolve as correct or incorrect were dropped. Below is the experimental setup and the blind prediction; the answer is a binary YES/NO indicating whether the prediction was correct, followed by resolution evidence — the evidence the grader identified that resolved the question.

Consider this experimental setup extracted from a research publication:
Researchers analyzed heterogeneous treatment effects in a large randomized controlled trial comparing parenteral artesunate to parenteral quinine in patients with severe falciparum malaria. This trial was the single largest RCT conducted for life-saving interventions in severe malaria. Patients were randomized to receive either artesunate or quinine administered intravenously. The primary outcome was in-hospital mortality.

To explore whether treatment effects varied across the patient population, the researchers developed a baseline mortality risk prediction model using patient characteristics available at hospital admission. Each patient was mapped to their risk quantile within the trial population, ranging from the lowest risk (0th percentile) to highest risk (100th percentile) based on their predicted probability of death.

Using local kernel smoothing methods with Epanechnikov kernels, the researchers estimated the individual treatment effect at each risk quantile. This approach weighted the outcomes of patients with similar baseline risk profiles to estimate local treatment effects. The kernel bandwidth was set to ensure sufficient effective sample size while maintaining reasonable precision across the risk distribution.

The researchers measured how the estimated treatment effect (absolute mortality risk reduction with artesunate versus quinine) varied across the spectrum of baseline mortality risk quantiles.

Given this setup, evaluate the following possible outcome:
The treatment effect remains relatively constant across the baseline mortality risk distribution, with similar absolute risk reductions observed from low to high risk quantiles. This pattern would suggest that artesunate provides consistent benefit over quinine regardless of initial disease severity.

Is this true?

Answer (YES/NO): NO